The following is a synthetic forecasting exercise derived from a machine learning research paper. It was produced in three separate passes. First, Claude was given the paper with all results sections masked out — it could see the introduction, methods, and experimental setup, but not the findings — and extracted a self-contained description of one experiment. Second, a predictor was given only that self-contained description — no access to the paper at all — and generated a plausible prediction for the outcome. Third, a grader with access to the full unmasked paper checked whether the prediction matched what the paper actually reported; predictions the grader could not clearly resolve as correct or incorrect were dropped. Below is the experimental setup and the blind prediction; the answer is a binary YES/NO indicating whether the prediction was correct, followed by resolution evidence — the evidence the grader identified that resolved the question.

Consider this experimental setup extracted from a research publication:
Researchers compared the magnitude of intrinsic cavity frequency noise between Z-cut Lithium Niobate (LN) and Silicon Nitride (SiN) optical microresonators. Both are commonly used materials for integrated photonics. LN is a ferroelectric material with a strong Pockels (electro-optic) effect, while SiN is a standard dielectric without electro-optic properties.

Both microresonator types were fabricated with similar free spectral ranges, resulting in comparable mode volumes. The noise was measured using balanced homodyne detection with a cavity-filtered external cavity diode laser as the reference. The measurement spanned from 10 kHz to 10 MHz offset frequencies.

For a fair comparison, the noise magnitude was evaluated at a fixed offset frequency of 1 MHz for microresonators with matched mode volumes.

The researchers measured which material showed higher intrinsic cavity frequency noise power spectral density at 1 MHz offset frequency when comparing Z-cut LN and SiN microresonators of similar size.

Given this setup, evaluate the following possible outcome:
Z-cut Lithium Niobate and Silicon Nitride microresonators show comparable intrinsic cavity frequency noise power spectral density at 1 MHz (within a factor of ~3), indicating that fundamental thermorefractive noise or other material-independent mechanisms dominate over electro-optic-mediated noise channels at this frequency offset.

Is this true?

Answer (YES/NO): NO